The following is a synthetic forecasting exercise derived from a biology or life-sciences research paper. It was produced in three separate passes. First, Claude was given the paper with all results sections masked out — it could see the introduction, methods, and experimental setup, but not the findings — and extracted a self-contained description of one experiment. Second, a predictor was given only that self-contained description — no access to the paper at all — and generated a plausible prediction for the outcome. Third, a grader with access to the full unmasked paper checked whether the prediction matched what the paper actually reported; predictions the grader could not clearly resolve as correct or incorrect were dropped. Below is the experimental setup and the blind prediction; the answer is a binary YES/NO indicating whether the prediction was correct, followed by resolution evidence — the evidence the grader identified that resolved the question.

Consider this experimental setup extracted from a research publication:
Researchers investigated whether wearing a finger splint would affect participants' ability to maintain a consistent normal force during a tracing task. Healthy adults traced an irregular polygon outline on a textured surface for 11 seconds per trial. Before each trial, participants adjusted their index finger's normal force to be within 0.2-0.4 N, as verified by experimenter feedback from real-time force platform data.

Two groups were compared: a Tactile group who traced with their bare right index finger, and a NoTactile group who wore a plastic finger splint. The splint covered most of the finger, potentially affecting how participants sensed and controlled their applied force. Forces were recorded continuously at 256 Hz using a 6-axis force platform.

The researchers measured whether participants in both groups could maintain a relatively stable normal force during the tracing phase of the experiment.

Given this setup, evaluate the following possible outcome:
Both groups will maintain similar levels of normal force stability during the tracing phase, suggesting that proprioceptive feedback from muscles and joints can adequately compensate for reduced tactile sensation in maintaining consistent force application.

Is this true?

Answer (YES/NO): YES